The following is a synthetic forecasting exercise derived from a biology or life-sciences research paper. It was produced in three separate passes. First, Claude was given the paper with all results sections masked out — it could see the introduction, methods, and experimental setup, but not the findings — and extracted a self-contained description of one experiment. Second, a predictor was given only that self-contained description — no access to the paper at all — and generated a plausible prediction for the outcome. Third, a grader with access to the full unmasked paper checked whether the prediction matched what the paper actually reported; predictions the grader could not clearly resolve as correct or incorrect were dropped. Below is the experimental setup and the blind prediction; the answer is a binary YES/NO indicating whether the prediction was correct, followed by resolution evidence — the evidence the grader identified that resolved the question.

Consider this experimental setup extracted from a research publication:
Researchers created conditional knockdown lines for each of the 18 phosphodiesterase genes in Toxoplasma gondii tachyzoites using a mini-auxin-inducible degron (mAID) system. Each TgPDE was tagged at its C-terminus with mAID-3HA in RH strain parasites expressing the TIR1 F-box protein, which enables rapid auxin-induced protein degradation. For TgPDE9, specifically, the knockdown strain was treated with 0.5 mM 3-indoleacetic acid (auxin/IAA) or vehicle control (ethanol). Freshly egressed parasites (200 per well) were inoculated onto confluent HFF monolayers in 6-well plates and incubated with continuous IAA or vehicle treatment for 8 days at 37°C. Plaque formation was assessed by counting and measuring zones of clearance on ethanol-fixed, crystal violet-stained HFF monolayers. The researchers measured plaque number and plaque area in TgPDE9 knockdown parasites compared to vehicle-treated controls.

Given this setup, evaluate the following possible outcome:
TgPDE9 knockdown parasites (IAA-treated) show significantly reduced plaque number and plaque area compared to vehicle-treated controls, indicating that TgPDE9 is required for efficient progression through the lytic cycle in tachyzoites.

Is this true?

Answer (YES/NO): NO